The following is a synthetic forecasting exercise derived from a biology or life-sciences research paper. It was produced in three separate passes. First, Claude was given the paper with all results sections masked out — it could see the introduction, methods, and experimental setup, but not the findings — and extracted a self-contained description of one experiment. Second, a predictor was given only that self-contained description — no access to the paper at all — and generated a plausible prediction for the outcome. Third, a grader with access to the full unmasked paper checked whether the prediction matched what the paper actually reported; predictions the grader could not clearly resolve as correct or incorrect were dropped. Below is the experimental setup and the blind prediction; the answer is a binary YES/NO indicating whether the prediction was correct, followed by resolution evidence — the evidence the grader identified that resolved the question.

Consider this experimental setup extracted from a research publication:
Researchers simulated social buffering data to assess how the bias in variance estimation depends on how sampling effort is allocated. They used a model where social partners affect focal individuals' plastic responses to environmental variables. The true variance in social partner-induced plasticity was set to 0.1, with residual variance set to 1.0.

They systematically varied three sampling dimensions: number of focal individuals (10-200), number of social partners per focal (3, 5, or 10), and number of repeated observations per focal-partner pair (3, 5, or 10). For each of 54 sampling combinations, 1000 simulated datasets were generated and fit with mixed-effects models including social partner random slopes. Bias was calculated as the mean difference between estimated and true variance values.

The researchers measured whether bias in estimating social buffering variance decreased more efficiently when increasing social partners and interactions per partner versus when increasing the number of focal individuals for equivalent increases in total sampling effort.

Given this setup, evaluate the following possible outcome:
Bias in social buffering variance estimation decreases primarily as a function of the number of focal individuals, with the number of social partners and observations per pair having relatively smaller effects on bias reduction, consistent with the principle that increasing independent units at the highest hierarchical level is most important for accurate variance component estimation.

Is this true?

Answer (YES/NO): NO